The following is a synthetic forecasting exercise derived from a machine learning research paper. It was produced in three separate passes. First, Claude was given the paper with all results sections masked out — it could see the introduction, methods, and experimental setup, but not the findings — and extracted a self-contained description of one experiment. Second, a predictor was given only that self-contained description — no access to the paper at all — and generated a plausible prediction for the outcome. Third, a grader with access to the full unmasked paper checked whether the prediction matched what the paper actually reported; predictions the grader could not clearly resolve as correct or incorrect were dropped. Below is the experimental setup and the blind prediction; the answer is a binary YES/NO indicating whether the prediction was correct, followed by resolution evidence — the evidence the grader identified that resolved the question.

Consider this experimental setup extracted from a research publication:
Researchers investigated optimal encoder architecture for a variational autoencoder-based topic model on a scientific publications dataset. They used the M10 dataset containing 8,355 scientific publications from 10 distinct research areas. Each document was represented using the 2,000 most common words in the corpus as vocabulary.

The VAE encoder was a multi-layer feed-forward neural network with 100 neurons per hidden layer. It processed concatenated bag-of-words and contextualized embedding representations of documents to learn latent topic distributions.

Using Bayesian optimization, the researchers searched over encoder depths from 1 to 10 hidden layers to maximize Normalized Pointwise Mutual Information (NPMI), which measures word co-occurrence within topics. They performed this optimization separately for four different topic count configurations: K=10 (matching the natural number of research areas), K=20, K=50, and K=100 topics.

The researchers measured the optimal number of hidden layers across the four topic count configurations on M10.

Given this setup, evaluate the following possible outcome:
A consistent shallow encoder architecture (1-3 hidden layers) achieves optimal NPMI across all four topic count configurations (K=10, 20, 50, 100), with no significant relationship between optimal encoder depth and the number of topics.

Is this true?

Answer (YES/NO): NO